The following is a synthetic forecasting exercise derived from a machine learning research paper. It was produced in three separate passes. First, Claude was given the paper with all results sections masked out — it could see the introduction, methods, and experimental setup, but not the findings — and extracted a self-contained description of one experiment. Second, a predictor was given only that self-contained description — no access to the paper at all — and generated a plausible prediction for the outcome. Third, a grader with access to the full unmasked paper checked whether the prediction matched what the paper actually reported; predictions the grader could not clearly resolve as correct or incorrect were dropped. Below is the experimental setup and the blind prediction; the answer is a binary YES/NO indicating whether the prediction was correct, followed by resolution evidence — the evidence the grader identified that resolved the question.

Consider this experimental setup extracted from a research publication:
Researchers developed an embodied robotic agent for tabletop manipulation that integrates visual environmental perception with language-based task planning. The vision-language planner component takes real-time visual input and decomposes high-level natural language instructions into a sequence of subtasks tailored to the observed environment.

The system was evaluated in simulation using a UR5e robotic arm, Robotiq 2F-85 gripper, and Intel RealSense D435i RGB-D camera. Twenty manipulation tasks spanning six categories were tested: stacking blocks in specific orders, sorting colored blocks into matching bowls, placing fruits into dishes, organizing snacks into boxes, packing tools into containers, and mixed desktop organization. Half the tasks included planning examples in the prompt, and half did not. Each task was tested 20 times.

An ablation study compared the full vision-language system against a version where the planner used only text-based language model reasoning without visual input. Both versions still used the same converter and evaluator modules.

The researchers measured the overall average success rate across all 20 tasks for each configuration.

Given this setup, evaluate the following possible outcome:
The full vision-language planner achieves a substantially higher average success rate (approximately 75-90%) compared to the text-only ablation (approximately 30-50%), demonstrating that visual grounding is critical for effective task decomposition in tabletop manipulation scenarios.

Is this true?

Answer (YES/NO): YES